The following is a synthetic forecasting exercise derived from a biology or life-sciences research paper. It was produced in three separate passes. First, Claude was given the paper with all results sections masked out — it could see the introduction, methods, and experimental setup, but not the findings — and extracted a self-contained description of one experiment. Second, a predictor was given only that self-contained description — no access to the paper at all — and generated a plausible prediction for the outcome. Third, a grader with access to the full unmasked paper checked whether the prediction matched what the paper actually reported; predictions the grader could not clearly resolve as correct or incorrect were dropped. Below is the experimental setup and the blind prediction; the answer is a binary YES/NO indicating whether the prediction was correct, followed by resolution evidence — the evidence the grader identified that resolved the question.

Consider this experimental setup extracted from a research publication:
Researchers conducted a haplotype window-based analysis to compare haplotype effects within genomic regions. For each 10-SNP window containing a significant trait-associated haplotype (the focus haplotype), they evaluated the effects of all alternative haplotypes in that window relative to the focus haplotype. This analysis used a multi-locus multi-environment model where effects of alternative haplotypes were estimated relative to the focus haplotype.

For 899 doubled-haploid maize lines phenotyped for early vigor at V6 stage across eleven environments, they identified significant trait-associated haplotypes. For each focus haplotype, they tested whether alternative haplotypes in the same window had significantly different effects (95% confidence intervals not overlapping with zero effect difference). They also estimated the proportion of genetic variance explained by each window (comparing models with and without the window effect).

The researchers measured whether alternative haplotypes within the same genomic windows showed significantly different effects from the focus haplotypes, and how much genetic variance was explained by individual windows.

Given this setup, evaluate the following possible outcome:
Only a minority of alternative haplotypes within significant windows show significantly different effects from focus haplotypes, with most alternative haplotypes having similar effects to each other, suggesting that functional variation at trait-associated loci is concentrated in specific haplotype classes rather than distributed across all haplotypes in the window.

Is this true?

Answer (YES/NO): NO